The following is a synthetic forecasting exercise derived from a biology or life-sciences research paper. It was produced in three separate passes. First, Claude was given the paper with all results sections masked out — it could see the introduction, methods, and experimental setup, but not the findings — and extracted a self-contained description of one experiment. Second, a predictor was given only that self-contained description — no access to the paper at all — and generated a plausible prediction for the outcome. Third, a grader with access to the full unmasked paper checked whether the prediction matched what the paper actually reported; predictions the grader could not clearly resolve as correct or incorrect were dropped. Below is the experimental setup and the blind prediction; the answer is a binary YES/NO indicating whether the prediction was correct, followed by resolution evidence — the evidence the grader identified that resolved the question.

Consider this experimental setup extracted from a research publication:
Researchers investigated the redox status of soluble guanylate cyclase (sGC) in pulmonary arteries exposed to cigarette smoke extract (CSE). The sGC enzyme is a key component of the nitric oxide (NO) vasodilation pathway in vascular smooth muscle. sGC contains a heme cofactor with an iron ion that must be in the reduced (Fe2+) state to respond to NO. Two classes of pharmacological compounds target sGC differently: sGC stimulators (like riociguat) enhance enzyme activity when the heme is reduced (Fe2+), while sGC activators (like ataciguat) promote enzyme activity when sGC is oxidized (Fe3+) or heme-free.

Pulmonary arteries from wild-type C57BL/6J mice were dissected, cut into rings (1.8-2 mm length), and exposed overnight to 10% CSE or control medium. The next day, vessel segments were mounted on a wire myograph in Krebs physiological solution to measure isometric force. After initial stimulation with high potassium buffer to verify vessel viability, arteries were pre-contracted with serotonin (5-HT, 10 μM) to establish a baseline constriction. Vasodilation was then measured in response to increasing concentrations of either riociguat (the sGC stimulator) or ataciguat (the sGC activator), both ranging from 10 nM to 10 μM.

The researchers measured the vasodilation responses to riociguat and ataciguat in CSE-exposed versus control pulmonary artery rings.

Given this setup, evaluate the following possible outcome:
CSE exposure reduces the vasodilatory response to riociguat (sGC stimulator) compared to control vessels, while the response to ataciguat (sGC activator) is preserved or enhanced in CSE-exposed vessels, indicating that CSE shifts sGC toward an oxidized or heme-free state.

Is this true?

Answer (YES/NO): YES